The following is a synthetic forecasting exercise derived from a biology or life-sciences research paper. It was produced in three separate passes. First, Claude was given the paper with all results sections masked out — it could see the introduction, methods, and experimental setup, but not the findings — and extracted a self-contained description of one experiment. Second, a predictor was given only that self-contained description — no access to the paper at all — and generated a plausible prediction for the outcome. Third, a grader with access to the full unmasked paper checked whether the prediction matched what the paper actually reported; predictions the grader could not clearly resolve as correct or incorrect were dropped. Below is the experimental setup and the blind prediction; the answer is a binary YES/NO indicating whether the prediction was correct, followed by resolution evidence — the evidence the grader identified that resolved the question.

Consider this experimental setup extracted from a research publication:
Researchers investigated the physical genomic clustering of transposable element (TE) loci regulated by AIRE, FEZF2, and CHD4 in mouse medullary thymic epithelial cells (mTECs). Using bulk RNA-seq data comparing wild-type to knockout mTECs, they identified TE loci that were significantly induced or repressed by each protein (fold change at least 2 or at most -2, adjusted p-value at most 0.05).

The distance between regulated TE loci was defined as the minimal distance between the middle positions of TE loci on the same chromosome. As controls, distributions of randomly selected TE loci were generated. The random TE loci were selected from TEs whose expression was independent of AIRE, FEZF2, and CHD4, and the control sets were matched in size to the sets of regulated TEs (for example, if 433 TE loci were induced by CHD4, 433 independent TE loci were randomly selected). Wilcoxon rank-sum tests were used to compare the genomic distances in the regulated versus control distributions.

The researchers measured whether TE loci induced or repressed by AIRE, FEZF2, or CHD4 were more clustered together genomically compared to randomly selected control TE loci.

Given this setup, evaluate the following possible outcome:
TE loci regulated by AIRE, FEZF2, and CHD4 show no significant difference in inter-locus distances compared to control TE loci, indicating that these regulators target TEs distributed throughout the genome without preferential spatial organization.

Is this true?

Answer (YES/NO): NO